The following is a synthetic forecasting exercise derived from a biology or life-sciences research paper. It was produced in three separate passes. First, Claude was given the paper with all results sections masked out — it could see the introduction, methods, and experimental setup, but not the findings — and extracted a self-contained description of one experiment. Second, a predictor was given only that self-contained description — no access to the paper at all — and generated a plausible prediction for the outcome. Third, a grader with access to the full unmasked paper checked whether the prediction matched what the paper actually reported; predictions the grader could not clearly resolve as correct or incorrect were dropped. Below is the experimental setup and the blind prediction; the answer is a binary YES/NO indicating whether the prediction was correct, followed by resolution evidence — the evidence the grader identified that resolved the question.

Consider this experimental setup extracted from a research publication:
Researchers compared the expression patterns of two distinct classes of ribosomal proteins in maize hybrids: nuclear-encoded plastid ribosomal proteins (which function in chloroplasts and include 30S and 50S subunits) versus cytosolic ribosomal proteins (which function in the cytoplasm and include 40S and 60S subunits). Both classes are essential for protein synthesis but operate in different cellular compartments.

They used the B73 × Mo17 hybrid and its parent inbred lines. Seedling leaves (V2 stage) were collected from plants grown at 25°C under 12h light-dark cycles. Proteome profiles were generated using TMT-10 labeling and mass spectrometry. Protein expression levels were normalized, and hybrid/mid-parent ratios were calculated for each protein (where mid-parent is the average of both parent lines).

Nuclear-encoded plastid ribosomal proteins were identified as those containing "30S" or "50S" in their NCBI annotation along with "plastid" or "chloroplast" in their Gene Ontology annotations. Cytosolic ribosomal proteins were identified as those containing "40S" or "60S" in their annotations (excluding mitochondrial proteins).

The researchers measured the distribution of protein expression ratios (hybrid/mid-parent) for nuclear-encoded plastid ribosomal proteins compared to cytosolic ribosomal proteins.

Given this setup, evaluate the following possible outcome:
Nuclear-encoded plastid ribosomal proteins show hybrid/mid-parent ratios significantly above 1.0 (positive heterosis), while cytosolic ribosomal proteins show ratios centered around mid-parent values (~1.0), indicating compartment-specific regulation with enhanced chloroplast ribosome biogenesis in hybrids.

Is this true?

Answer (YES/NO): NO